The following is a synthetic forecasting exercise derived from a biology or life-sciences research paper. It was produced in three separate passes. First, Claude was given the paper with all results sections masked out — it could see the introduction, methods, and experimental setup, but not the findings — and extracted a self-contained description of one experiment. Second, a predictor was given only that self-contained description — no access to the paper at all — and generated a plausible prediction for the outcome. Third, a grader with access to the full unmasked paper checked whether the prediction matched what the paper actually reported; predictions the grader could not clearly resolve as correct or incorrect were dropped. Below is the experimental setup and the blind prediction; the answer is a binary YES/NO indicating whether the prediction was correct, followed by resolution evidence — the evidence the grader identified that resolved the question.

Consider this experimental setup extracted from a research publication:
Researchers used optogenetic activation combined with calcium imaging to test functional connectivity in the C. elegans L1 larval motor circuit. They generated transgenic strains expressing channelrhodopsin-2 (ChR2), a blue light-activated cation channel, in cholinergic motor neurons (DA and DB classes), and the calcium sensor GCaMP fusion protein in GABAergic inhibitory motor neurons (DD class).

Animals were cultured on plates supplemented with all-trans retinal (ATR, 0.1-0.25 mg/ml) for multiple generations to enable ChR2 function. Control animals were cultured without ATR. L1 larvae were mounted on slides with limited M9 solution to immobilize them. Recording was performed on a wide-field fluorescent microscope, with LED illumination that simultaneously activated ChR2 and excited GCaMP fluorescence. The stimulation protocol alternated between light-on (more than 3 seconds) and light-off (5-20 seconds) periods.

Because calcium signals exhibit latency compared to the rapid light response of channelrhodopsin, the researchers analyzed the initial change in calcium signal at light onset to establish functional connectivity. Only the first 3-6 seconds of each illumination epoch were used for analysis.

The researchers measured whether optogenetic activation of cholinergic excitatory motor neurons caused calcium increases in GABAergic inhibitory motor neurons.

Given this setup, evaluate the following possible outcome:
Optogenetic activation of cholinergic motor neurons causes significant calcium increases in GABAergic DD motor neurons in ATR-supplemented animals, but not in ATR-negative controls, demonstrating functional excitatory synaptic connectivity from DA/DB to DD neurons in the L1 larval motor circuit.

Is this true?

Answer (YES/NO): YES